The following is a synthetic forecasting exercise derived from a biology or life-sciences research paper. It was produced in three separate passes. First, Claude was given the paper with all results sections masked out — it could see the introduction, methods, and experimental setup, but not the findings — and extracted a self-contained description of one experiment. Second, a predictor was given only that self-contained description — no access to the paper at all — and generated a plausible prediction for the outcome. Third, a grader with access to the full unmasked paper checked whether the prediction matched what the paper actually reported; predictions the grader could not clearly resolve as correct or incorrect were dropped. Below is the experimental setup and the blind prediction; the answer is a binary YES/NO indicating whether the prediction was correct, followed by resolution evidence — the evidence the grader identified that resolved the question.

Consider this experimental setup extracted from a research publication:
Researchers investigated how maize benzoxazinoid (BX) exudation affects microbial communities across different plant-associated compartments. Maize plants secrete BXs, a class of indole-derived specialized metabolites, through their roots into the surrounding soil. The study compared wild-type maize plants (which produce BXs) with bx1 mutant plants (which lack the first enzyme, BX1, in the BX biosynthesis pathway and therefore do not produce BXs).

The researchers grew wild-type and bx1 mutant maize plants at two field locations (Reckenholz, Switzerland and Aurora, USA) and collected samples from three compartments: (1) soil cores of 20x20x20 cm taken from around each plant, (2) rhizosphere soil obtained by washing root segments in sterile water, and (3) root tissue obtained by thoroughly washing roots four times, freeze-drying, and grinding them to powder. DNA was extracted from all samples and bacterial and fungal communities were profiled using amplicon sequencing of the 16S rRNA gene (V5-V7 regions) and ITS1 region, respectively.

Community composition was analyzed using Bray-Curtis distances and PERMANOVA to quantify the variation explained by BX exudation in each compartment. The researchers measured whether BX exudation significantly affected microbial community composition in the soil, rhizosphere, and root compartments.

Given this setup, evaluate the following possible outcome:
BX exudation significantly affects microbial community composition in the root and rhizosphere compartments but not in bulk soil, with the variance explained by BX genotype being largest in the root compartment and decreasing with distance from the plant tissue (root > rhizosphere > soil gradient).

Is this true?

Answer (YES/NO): NO